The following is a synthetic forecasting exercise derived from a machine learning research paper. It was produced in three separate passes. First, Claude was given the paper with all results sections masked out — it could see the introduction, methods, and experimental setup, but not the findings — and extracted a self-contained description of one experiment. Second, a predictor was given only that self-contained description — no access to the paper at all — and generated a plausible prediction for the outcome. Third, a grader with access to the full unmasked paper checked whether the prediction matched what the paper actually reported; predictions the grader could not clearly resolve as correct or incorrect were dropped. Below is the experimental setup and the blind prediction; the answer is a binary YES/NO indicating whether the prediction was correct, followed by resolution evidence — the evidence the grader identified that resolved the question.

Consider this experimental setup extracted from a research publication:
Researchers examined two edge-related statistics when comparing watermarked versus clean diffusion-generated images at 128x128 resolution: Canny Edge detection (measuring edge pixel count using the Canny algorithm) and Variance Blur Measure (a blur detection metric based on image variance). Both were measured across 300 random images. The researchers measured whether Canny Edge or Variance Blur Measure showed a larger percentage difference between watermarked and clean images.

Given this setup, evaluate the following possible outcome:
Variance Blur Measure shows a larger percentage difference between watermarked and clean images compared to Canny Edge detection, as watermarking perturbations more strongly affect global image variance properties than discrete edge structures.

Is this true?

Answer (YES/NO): YES